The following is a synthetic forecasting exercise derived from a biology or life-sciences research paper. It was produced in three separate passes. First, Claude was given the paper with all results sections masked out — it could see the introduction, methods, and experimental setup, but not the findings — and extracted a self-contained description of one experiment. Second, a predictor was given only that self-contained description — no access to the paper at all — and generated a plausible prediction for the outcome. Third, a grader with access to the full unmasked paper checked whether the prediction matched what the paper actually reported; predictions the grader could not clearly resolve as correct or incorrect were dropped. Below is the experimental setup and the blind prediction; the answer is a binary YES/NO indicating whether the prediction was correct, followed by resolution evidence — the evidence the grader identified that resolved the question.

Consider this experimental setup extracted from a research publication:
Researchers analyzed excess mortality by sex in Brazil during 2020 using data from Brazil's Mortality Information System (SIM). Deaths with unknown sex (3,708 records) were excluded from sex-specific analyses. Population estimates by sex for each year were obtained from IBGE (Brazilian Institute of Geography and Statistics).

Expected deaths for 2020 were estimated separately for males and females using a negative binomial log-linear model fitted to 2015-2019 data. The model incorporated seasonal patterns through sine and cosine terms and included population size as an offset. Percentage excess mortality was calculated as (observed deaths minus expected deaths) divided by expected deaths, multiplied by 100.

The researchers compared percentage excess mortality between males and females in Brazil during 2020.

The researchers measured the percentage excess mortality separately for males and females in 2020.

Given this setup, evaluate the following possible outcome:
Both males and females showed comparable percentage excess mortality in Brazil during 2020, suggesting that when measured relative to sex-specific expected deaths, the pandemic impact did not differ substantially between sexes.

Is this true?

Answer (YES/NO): NO